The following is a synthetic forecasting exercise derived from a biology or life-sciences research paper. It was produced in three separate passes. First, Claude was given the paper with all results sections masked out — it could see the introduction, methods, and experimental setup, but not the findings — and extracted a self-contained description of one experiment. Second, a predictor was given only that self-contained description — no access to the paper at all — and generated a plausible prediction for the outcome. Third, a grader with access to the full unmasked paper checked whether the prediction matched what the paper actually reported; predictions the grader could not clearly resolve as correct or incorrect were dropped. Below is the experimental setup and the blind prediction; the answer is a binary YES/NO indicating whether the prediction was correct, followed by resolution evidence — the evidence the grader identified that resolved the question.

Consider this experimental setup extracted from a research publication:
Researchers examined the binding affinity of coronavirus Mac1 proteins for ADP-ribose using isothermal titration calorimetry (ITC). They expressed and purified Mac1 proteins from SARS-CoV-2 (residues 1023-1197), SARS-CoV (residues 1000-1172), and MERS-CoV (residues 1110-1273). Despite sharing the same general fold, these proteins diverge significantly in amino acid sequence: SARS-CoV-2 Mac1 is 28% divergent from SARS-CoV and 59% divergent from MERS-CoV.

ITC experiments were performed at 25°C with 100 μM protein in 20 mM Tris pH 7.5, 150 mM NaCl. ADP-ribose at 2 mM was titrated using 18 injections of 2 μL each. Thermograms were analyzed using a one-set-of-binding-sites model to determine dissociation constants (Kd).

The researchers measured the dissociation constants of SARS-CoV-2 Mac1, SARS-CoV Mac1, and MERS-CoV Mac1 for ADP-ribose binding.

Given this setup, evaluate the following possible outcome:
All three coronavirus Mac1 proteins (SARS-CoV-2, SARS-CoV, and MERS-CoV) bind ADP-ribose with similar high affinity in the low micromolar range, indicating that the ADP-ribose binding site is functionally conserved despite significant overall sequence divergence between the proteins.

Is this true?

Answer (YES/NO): YES